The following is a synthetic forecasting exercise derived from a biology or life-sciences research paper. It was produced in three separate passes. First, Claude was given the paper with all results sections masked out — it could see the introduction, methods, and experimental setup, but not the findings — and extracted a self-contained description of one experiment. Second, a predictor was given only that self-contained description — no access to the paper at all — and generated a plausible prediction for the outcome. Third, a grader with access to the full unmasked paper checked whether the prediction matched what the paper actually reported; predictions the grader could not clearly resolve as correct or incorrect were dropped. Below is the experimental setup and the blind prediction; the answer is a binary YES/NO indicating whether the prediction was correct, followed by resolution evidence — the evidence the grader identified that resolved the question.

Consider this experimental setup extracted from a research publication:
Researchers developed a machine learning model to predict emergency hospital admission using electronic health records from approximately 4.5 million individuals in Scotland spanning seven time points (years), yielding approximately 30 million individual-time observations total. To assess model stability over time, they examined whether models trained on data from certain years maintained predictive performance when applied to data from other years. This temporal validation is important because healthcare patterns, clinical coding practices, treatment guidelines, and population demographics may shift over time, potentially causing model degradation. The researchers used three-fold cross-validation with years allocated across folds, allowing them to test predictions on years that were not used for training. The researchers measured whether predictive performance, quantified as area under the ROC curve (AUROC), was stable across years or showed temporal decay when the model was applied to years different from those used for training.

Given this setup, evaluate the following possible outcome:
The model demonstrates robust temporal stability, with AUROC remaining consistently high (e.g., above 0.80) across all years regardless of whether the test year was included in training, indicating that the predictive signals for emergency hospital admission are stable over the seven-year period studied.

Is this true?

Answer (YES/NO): NO